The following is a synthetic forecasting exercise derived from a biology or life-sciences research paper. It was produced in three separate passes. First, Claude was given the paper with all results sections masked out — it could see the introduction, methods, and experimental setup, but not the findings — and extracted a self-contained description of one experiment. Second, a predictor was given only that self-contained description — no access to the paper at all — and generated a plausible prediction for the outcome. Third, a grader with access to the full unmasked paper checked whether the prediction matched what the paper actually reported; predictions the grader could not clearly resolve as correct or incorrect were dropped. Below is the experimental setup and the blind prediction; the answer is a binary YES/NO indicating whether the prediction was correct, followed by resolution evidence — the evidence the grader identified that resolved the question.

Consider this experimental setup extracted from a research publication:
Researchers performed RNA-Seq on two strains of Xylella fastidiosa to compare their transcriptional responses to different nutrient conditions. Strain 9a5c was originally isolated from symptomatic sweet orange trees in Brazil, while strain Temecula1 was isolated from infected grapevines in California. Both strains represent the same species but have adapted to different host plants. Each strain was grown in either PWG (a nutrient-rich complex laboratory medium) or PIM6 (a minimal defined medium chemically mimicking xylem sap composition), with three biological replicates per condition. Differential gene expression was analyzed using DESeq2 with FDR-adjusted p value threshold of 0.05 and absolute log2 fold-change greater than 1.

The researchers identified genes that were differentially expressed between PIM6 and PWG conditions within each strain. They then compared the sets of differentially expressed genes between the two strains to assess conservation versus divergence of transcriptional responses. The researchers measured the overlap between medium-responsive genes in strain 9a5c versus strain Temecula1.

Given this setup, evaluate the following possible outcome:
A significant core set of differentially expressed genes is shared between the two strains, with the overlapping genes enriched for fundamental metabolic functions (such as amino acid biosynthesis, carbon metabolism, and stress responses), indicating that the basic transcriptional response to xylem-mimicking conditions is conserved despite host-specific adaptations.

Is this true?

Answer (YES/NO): NO